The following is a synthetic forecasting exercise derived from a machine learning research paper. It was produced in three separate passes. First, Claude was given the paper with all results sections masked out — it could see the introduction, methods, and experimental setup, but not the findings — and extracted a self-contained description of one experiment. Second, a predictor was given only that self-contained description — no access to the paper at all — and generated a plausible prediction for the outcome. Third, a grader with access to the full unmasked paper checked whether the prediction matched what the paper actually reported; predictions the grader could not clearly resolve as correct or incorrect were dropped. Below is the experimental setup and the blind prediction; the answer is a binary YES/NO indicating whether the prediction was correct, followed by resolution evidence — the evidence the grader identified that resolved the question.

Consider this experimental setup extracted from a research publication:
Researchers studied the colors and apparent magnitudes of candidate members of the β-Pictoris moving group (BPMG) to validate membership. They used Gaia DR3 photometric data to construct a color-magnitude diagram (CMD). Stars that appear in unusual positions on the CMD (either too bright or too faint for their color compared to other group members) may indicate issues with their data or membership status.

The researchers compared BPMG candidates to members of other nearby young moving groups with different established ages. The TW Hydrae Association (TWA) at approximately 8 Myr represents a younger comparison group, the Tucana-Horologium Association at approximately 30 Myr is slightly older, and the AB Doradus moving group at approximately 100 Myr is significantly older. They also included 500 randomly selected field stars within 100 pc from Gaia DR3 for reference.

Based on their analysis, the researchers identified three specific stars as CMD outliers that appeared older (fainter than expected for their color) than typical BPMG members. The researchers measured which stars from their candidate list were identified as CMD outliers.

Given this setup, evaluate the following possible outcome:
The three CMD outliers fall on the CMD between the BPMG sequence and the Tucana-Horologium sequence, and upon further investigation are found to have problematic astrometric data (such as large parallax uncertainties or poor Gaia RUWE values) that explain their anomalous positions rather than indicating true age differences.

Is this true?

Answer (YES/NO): NO